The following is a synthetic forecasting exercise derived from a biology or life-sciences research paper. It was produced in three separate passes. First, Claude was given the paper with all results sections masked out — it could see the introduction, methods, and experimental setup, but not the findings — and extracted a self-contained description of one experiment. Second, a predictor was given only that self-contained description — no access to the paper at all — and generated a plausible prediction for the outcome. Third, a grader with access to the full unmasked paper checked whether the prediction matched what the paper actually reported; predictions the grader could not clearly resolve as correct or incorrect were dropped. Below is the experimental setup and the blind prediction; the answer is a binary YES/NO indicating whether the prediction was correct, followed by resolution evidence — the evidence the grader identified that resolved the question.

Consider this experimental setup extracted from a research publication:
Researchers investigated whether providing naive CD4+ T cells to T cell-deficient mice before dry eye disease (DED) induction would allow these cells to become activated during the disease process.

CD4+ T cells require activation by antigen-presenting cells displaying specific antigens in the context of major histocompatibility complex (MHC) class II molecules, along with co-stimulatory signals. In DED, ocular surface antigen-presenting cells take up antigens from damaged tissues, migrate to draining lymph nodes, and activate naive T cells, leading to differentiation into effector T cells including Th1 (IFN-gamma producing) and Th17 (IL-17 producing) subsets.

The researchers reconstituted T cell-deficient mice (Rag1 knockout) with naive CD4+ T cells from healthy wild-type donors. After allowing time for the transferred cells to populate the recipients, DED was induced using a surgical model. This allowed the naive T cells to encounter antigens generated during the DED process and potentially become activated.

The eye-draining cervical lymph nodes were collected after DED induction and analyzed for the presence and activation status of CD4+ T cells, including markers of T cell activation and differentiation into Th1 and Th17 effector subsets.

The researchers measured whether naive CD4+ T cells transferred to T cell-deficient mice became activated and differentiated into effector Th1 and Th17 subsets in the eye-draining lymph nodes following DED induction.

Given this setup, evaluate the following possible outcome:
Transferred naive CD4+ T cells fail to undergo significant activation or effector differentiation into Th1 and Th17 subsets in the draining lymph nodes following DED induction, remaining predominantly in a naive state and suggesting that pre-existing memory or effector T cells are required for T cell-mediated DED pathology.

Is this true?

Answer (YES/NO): NO